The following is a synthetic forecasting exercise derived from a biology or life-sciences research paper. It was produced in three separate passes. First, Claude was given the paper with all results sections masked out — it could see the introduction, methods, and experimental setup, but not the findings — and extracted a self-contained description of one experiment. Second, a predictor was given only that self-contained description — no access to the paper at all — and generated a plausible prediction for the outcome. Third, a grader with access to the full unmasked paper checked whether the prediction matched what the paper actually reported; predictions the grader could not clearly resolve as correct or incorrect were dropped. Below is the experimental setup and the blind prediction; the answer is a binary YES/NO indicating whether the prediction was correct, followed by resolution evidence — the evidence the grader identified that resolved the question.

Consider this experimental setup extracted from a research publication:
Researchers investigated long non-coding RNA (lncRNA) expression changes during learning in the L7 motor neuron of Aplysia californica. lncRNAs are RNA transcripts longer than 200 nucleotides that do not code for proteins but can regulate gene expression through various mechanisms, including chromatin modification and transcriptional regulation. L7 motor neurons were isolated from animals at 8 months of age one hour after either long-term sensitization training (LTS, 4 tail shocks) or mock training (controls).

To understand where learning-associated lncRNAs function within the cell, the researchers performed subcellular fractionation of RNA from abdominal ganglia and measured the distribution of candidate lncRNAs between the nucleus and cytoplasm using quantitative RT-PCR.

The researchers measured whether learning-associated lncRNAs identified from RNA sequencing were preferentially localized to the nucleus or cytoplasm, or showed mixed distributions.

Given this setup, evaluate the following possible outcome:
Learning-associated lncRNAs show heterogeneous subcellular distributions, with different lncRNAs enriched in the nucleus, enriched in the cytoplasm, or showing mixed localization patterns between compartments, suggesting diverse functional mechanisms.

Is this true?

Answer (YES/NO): YES